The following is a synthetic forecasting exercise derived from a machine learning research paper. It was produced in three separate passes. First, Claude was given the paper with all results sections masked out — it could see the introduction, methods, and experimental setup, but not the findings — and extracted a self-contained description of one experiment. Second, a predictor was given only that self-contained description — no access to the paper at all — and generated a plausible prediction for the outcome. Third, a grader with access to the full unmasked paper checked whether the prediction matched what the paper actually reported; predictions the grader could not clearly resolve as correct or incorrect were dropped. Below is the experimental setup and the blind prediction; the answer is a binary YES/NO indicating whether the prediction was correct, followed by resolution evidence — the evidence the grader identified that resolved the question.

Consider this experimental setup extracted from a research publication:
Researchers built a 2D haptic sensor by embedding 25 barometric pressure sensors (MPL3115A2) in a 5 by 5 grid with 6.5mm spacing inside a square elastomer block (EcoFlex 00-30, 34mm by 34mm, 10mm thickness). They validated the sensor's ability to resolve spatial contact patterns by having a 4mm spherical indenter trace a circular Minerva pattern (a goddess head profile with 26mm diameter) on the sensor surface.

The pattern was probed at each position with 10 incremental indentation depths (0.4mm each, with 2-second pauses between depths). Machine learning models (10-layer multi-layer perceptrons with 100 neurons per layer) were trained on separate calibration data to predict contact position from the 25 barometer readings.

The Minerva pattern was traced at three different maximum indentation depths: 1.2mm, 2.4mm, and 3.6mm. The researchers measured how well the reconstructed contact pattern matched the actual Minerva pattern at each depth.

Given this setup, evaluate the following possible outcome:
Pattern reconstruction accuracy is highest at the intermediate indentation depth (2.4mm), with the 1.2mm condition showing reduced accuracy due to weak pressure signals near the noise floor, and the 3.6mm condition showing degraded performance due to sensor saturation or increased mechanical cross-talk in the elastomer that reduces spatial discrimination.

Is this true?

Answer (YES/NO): NO